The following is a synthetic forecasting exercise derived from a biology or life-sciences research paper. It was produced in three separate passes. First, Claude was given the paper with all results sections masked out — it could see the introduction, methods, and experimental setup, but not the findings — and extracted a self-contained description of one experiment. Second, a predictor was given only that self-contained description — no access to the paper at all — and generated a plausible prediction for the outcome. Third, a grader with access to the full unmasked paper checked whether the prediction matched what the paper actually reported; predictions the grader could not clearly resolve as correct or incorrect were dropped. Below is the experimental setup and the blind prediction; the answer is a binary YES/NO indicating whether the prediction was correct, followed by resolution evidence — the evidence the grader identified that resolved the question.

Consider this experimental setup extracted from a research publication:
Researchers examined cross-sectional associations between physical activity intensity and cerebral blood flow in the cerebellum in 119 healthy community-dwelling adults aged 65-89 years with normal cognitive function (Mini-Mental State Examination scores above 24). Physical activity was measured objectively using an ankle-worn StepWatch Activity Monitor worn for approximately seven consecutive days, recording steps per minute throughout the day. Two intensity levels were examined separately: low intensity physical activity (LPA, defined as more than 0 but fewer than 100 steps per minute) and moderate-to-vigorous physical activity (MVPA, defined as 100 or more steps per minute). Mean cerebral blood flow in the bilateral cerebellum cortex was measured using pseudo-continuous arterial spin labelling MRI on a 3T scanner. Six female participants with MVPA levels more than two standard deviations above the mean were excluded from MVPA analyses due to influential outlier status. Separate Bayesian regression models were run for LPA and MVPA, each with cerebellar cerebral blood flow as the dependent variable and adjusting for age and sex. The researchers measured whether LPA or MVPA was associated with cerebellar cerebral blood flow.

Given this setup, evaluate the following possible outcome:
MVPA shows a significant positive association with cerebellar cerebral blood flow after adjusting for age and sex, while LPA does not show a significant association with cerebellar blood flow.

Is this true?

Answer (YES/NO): NO